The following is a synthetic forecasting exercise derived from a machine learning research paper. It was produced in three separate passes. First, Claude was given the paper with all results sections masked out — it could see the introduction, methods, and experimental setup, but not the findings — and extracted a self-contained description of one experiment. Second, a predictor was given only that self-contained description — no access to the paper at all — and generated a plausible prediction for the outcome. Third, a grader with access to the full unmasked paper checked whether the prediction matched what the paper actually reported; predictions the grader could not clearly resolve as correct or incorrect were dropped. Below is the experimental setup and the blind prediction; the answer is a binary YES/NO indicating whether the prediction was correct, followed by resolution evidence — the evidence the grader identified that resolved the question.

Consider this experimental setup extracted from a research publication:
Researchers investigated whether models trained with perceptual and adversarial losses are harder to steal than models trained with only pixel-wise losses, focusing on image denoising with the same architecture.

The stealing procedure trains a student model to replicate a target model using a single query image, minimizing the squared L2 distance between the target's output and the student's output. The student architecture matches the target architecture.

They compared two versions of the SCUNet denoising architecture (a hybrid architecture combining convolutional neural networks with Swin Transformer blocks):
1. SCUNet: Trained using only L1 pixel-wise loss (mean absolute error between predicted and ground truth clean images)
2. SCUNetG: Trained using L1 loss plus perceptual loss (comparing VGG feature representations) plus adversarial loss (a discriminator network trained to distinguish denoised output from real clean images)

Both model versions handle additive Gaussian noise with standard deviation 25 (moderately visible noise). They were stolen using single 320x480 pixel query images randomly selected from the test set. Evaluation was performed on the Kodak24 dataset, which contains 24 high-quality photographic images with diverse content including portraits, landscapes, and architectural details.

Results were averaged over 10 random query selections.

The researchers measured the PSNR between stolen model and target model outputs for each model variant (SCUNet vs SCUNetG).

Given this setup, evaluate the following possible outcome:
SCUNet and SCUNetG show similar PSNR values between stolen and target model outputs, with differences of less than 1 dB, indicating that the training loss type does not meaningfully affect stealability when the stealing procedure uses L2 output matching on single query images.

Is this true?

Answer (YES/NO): NO